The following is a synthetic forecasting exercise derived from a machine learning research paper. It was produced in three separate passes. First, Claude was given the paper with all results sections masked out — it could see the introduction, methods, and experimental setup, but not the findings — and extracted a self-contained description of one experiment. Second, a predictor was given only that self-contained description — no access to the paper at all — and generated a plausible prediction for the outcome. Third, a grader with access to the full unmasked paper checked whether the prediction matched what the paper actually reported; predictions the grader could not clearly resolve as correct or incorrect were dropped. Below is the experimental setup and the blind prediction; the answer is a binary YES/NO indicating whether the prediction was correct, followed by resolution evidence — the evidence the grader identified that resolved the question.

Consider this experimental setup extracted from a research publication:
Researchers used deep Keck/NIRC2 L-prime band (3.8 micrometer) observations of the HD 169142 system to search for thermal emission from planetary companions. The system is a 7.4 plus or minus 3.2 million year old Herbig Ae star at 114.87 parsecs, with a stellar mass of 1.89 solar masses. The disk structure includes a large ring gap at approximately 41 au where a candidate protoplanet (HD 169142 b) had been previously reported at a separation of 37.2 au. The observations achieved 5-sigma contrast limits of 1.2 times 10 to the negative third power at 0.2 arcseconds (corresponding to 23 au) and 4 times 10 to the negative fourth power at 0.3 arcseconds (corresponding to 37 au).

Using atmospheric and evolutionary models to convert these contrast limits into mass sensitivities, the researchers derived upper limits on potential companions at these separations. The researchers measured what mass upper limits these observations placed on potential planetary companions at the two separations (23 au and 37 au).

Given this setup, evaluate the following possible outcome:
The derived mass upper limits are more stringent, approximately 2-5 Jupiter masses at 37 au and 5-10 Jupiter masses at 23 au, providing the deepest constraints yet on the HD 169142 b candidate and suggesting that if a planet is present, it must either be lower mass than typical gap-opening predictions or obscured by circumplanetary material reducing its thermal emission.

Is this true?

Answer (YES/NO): NO